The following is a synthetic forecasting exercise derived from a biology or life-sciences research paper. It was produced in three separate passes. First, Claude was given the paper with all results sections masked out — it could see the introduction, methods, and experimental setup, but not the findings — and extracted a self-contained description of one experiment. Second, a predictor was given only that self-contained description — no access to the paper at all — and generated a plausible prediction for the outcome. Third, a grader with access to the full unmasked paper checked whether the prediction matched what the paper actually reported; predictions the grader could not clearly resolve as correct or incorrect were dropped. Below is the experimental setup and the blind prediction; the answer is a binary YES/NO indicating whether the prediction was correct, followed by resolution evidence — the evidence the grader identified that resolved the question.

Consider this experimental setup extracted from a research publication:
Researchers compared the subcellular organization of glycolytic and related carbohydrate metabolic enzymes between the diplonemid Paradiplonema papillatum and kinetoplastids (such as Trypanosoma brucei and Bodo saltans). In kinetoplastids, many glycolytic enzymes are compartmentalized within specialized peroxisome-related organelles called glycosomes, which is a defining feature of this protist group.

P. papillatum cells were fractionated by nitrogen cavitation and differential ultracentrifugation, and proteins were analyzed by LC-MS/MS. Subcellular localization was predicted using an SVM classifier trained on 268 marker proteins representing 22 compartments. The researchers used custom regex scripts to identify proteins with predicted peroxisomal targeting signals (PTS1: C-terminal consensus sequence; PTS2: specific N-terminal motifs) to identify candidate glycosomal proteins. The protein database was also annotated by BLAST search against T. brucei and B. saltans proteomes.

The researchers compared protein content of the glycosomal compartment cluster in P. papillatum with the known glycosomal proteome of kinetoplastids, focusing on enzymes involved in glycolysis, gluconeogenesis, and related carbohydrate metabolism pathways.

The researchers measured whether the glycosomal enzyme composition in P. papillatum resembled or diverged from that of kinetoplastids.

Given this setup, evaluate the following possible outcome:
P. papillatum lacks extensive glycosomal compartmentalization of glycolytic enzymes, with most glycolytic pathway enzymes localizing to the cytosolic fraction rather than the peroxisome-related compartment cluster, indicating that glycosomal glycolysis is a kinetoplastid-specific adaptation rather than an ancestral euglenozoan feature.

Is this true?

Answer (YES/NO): NO